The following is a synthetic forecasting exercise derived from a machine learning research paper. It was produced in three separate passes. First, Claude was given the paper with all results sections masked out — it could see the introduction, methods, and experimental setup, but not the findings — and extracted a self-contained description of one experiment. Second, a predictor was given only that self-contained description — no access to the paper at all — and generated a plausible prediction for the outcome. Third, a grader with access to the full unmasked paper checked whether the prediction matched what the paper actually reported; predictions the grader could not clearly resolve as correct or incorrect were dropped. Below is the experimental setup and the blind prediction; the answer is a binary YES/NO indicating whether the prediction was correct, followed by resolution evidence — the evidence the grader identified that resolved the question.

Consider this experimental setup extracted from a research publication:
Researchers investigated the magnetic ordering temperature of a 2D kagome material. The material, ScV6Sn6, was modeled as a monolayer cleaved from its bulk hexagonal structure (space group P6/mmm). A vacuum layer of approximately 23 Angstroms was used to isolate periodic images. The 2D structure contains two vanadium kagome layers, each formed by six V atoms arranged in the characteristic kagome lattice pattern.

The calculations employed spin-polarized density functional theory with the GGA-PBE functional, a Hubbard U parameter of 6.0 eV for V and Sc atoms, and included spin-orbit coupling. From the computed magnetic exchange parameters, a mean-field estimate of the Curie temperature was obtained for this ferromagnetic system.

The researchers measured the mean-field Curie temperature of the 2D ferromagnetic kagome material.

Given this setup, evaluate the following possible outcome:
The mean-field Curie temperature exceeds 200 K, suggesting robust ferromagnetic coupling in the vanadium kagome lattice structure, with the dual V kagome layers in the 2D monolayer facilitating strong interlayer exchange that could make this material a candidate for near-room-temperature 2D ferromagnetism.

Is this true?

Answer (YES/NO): NO